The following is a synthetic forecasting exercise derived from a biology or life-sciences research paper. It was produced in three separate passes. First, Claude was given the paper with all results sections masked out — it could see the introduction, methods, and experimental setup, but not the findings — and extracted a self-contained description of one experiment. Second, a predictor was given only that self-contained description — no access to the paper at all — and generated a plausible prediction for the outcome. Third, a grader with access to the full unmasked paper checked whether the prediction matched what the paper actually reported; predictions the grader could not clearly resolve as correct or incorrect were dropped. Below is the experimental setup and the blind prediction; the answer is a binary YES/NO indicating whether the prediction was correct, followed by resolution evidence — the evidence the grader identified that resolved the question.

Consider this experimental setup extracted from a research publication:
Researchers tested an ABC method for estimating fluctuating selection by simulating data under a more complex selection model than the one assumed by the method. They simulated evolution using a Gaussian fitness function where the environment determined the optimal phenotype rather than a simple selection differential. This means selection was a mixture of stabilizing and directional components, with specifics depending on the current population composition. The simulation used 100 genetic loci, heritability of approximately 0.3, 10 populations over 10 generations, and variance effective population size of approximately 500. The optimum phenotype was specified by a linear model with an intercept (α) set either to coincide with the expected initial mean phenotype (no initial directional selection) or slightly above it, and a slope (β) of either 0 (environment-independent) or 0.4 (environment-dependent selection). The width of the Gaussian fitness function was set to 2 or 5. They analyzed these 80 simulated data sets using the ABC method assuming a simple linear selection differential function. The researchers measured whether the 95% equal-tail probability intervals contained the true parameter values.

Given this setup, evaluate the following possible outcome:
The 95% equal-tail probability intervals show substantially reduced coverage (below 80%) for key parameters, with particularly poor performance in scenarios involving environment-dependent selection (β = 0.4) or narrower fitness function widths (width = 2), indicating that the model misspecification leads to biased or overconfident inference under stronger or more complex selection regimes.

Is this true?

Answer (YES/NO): NO